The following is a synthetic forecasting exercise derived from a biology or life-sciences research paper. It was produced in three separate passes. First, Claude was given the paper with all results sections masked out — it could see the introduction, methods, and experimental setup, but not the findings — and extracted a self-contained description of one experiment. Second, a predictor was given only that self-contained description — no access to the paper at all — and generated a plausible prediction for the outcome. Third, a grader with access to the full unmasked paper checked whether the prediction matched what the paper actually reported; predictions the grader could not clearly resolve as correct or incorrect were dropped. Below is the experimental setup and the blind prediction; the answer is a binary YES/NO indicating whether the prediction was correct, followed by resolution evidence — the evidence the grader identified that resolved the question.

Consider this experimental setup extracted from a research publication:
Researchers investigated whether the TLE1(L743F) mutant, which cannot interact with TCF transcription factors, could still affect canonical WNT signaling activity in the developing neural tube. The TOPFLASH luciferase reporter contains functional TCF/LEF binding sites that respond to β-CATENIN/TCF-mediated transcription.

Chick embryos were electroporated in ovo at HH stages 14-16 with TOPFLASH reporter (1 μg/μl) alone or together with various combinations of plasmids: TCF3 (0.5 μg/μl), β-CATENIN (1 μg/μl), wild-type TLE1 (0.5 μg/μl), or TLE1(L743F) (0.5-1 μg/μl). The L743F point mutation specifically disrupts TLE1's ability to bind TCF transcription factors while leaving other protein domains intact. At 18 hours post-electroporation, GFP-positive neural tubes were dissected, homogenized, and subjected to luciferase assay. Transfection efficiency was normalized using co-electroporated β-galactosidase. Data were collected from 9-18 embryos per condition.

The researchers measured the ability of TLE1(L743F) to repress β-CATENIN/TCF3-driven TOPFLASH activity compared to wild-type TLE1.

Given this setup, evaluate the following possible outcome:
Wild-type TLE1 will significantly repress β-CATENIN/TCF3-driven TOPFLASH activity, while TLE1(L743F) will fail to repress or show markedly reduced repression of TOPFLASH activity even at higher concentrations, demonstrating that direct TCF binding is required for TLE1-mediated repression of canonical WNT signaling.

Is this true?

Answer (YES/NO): NO